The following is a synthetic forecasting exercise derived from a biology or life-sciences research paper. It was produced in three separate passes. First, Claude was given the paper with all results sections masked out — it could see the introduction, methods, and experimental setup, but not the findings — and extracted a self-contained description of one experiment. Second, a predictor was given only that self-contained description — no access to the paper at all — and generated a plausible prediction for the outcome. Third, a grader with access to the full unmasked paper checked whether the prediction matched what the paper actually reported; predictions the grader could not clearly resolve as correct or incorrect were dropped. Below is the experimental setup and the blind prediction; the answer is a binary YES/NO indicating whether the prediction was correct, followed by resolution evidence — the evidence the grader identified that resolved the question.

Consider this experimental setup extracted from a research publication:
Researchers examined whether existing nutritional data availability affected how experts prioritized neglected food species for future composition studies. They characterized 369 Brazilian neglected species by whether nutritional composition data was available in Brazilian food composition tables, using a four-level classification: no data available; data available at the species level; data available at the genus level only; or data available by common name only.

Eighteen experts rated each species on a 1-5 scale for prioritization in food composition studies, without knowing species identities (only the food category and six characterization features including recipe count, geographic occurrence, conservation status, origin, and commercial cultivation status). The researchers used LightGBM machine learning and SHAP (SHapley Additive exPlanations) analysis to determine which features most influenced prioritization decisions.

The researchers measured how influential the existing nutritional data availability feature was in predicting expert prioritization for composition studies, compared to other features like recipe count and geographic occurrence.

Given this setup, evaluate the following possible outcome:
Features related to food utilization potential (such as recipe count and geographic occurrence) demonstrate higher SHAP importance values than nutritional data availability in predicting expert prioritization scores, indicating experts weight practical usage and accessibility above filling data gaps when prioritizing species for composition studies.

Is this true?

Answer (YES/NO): YES